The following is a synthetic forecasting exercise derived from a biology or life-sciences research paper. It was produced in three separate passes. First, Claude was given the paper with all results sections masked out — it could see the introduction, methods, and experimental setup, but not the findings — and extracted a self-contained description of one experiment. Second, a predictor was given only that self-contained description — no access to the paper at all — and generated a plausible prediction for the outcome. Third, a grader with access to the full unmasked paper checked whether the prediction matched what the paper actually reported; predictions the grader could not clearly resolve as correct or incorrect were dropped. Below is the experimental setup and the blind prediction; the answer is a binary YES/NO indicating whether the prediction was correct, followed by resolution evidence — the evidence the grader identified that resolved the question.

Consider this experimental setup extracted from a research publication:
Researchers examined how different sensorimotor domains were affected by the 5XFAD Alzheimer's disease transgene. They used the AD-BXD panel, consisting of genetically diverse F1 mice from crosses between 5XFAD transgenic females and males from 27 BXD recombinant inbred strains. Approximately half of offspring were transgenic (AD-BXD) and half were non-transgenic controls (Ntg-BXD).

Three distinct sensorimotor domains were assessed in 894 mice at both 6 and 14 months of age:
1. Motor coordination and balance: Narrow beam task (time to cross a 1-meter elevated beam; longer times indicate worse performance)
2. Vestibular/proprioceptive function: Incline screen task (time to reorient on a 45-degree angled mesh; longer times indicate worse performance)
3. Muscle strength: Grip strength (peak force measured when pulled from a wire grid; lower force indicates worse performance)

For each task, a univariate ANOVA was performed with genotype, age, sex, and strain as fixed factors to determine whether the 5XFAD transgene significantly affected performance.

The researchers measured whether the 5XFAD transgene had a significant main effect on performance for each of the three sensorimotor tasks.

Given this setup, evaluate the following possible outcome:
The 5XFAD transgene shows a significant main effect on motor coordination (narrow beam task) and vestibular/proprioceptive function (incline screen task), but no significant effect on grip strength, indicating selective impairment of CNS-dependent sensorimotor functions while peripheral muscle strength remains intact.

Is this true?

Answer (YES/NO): YES